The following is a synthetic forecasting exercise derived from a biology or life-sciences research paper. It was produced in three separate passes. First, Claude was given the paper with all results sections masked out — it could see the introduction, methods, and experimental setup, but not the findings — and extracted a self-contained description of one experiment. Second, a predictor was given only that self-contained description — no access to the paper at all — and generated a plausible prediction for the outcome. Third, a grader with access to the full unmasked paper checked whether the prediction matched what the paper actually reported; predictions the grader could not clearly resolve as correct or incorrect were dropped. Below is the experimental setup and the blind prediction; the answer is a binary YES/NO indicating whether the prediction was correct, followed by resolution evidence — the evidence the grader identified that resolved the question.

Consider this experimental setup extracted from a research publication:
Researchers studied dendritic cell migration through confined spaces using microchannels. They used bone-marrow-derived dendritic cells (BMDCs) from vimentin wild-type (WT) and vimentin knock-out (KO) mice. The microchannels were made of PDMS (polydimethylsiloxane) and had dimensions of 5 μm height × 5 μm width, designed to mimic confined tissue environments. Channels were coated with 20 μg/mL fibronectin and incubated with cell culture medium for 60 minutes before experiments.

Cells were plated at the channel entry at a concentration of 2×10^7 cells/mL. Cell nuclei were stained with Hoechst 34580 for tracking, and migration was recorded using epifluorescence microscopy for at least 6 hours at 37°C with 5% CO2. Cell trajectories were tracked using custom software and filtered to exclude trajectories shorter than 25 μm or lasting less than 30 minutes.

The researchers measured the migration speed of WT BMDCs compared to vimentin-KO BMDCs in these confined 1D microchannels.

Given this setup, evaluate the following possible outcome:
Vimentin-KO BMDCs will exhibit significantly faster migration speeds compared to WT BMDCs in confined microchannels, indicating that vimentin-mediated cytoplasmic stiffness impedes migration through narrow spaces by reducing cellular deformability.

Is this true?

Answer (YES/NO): NO